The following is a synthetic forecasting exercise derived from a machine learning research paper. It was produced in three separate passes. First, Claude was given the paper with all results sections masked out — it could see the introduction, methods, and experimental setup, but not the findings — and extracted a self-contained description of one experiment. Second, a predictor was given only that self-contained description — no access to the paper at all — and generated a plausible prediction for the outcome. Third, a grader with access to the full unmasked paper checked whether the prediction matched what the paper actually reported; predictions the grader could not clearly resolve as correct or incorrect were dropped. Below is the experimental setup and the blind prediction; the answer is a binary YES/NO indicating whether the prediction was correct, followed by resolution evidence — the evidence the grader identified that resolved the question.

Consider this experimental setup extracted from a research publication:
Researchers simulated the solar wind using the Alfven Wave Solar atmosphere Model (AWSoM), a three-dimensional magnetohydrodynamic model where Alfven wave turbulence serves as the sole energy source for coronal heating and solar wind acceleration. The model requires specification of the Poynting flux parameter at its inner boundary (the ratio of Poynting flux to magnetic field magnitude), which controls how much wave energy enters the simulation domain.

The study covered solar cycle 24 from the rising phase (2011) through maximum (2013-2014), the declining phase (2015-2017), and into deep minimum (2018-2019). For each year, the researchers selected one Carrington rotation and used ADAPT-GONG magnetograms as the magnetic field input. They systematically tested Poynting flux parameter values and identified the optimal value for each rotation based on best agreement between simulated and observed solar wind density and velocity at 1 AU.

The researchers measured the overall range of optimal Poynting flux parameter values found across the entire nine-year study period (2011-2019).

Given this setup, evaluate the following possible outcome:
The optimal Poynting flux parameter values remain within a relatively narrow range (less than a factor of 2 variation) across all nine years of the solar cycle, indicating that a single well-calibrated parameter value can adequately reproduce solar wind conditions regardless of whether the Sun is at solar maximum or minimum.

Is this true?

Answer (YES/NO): NO